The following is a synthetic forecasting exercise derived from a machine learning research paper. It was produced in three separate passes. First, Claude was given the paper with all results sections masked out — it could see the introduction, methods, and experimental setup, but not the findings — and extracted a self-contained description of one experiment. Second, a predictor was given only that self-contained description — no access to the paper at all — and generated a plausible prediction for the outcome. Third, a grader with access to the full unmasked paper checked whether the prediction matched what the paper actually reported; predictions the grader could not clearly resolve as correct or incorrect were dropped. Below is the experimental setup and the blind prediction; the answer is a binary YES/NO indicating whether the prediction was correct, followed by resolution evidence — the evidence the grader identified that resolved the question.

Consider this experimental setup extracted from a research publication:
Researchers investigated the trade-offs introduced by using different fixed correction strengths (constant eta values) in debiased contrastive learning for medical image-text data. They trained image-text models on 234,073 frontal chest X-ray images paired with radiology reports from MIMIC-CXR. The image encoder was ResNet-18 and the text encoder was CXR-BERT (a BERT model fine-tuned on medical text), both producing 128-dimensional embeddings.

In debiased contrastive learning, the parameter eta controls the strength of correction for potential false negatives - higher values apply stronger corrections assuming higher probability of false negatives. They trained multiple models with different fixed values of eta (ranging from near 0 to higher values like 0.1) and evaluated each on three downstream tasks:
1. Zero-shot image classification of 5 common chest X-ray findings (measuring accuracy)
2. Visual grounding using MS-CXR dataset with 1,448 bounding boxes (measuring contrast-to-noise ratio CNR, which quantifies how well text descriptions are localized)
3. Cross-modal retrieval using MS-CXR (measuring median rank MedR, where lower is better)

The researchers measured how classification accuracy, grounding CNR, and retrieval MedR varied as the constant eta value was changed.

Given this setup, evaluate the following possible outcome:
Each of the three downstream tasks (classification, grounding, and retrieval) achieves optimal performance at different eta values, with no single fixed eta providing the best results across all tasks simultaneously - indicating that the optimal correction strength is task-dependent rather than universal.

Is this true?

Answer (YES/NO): YES